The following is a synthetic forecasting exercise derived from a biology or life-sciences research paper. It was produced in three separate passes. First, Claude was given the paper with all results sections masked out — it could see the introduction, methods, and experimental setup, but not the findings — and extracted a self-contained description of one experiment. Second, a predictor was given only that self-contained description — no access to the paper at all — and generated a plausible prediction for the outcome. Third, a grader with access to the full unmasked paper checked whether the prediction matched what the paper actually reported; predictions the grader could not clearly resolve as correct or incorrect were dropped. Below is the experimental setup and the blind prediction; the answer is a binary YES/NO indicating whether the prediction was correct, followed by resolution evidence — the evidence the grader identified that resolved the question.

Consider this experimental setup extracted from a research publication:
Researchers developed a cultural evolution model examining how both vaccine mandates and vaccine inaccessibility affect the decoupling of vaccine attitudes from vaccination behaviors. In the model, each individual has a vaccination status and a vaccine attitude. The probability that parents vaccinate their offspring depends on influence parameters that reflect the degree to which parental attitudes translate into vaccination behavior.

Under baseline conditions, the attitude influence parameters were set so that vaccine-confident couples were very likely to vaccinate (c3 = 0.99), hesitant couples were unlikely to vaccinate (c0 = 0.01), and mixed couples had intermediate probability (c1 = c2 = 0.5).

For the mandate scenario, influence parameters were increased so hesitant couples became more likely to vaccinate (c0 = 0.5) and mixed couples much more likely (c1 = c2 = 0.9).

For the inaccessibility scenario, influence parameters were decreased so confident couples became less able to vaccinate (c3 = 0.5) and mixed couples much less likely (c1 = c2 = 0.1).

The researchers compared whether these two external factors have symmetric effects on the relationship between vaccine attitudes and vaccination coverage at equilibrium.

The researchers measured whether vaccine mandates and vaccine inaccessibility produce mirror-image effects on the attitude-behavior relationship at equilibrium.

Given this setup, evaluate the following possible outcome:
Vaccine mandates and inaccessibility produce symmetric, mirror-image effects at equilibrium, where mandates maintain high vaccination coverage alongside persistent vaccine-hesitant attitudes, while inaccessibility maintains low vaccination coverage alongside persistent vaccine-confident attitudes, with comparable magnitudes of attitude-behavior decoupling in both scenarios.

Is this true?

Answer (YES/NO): NO